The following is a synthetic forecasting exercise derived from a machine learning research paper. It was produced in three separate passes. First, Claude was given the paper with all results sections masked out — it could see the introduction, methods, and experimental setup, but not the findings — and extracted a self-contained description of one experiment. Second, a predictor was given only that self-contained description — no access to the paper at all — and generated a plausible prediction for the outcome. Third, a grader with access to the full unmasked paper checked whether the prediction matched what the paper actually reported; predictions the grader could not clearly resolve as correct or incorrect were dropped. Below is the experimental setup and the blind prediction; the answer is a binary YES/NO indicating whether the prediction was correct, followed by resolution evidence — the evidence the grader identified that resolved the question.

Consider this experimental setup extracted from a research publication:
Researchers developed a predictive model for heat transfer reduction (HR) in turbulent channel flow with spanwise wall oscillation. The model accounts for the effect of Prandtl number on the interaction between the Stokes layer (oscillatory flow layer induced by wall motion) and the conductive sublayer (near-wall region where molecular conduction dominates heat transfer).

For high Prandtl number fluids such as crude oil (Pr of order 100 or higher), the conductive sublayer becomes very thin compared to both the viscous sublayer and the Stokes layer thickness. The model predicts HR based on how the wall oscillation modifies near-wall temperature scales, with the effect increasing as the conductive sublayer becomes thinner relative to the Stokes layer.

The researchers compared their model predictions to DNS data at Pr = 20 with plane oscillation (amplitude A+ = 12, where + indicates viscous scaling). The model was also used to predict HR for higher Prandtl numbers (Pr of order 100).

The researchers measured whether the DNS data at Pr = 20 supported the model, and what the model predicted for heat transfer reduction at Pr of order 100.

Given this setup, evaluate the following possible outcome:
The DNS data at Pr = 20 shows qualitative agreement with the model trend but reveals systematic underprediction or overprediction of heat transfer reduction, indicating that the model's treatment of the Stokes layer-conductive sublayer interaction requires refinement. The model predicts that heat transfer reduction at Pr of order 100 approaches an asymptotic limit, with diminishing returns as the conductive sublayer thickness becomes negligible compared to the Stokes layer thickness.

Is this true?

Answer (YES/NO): NO